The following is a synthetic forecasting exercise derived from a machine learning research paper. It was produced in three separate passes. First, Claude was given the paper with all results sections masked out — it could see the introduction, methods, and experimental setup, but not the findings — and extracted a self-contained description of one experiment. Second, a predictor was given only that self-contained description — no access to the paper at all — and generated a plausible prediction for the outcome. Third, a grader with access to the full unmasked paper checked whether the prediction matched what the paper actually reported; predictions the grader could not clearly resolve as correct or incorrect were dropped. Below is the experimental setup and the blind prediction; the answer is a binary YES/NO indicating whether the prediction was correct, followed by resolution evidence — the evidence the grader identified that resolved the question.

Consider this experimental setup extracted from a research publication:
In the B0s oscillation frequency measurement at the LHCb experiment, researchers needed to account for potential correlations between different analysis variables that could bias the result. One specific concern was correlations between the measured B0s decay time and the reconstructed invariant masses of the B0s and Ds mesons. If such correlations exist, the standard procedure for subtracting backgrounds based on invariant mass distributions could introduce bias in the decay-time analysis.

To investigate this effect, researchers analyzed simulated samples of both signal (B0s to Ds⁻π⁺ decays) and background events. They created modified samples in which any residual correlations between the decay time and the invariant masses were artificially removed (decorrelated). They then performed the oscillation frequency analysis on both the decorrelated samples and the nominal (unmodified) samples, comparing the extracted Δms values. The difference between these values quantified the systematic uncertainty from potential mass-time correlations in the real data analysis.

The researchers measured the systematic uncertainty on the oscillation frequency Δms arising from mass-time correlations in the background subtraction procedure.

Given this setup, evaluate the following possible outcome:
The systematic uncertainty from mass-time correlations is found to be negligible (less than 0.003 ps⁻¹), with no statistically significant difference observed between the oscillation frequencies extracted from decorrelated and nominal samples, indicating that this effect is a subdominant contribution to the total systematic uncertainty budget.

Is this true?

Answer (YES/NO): NO